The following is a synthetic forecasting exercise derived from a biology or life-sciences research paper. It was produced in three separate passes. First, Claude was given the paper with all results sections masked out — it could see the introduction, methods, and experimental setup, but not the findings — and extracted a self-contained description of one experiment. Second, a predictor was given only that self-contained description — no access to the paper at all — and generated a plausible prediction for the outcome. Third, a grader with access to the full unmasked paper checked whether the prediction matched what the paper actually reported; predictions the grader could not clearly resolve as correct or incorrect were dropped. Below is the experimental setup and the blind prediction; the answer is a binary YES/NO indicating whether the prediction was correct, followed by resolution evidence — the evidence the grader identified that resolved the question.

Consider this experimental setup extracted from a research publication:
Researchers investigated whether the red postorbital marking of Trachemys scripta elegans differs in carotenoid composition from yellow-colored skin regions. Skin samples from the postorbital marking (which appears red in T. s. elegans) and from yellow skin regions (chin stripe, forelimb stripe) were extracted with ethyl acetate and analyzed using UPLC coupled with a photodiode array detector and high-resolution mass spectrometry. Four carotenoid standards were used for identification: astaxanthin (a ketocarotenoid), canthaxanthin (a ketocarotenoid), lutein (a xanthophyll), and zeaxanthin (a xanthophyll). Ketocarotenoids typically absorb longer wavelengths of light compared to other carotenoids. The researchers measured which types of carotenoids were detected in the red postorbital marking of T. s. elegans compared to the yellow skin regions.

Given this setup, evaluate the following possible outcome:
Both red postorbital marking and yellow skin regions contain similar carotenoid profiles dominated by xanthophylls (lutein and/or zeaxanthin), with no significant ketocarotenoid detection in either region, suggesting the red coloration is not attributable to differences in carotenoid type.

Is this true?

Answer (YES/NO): NO